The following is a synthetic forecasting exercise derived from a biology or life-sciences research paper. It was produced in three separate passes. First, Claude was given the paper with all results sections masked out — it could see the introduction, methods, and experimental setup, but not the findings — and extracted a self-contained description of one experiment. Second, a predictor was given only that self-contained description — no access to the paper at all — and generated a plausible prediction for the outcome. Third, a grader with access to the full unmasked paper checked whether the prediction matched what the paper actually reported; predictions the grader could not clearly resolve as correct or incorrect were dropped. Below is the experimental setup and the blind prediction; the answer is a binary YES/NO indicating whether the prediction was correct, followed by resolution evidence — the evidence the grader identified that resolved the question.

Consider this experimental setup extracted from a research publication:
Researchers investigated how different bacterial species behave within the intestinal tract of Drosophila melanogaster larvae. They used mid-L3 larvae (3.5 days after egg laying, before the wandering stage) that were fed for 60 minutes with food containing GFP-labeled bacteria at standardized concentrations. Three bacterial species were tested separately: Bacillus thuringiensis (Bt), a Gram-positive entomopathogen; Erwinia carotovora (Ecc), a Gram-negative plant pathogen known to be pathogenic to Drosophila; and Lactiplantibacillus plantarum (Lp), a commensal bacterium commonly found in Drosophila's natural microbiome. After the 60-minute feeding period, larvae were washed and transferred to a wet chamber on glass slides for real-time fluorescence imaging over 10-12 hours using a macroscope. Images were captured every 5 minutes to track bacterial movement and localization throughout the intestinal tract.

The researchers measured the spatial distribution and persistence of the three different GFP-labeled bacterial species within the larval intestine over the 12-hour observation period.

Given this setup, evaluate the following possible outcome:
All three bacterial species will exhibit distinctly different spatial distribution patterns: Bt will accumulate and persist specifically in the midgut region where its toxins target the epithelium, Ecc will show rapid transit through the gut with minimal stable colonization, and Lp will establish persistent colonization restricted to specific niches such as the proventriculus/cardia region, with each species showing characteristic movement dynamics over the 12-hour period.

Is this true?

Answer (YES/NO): NO